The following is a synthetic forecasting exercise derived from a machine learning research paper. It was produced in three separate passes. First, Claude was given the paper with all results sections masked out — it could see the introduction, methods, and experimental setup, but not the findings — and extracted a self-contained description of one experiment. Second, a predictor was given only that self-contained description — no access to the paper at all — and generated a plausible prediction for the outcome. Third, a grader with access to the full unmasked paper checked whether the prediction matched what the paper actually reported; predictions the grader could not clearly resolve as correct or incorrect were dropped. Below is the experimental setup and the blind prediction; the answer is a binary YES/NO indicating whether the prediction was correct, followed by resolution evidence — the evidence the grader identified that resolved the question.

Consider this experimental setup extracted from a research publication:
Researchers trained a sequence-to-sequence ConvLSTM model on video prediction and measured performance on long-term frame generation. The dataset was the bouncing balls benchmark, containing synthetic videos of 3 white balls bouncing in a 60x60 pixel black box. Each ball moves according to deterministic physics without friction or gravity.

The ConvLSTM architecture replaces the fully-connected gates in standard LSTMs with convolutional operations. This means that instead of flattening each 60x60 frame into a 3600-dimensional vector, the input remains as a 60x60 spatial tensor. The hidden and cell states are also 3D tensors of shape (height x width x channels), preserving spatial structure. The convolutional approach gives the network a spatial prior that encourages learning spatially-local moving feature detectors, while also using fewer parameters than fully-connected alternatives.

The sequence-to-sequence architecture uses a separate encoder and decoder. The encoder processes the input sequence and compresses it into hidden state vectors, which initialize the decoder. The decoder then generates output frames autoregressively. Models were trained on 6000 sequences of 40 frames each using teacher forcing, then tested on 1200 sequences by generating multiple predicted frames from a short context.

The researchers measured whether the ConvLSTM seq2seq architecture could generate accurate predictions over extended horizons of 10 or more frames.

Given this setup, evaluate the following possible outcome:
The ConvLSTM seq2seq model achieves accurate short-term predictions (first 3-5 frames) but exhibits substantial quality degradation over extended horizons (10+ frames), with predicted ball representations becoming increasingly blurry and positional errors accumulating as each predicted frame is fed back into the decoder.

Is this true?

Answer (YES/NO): NO